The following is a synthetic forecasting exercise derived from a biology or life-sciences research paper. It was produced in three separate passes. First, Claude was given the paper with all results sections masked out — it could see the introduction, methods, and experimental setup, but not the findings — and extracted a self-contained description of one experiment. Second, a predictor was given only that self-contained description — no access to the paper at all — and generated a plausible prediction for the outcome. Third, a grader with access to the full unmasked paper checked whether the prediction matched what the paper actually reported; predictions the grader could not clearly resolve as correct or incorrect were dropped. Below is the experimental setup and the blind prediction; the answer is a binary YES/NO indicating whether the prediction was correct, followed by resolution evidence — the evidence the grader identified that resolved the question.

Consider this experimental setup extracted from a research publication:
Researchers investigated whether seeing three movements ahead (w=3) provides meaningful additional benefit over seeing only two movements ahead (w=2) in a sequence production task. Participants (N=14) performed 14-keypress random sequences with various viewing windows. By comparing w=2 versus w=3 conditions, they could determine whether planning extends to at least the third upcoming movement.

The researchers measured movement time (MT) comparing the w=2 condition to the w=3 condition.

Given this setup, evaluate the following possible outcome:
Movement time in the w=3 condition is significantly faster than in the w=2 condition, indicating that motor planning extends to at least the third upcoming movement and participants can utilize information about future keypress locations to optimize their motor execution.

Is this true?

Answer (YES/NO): YES